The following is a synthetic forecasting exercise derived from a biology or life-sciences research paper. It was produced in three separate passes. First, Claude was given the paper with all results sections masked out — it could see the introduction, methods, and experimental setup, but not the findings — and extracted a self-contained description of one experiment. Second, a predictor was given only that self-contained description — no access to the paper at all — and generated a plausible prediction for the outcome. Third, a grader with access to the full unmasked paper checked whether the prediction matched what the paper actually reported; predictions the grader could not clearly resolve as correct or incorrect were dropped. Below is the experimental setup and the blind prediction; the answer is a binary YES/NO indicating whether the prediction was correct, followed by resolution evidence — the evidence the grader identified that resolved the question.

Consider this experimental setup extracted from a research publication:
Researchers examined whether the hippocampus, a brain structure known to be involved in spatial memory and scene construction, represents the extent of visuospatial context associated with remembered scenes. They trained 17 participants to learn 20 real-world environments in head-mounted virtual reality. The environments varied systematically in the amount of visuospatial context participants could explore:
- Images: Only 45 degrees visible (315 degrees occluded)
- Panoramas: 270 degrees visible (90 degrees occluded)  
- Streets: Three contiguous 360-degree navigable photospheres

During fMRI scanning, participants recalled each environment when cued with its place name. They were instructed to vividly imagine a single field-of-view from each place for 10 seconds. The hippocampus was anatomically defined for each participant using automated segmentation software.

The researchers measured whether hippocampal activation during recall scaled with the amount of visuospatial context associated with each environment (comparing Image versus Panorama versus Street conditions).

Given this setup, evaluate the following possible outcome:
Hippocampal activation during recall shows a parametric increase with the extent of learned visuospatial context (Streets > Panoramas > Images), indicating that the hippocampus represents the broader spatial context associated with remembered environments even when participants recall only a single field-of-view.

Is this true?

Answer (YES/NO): NO